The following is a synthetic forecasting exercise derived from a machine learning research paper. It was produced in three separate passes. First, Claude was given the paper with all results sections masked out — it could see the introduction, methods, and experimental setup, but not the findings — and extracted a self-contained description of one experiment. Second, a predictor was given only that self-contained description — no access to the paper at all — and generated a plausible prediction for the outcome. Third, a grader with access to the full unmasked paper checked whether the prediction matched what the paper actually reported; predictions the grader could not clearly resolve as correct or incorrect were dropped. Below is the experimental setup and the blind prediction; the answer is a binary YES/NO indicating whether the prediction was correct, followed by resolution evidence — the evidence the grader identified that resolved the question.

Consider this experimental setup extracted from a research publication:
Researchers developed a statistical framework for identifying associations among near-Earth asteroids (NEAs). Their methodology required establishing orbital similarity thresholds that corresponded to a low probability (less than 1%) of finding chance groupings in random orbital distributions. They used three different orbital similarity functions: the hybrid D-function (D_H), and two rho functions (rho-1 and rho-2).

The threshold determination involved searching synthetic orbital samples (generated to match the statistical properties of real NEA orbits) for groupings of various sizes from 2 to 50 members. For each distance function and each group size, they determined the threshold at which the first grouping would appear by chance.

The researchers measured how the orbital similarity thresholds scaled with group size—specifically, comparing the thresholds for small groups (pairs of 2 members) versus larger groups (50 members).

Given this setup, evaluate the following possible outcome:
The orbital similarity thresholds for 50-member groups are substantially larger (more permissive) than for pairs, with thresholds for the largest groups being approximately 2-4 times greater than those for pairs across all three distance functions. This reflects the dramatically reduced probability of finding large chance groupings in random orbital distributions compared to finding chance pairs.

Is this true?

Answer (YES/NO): NO